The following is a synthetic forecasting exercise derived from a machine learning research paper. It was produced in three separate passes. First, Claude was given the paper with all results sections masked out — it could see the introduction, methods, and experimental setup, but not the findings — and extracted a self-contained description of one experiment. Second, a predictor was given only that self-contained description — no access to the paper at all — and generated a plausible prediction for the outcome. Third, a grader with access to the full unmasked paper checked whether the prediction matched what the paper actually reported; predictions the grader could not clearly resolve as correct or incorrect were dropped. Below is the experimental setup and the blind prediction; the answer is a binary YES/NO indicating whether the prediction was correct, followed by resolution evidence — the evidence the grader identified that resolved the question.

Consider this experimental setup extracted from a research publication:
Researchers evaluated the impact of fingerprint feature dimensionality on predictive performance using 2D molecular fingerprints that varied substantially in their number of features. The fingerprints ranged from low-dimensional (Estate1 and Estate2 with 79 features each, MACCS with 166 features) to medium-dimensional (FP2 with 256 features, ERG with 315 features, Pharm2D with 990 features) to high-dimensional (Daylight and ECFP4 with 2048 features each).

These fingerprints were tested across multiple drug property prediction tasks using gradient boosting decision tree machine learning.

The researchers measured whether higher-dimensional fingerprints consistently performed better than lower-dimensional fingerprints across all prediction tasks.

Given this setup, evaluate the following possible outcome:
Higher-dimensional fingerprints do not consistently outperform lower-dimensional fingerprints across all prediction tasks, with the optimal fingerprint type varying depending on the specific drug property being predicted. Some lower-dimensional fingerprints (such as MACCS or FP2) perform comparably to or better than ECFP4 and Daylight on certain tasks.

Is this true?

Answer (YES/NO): YES